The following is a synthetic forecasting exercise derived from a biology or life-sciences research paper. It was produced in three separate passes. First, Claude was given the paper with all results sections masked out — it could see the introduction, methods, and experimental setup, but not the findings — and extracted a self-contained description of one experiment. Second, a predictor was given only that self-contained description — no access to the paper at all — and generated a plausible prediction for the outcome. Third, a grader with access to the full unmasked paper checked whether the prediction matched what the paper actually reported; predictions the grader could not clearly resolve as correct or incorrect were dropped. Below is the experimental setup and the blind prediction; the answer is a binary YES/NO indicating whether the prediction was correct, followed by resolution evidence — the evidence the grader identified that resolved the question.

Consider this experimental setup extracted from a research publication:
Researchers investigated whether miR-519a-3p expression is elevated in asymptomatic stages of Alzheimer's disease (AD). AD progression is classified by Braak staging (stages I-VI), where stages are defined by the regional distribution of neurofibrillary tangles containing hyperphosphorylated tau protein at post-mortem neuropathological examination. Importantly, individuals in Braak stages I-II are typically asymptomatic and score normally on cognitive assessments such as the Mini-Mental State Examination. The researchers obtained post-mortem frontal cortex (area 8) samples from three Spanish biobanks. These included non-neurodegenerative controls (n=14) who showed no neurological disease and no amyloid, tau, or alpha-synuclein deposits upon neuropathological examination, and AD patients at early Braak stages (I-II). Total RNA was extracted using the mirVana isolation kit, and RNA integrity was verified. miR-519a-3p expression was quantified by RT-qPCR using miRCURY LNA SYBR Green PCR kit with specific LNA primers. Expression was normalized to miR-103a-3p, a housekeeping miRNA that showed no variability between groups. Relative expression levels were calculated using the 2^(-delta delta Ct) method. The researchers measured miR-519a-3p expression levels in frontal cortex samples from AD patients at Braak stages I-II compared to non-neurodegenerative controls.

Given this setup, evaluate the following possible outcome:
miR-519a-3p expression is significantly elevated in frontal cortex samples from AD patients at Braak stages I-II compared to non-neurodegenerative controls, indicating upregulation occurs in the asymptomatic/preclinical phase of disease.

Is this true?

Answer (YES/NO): YES